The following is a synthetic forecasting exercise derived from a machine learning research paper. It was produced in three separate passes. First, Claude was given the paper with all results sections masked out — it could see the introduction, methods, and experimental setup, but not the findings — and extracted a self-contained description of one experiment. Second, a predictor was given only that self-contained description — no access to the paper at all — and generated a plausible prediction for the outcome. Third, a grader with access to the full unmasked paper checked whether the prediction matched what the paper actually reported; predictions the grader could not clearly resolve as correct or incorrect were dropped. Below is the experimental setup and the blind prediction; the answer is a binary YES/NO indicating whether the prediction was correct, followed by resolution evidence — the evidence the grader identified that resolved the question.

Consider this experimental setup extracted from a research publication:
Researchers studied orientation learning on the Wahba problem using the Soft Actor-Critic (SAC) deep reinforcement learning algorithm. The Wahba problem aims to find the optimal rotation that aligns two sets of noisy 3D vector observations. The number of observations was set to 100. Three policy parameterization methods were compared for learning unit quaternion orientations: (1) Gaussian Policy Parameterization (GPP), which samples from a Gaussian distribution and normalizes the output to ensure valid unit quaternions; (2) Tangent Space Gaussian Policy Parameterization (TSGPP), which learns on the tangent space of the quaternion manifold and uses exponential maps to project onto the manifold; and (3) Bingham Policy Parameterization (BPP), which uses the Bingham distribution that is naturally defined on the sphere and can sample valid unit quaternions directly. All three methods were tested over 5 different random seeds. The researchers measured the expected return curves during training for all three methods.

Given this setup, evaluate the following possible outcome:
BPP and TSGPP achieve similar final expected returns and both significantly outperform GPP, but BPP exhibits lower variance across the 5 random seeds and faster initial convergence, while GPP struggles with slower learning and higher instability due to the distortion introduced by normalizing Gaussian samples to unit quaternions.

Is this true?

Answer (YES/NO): NO